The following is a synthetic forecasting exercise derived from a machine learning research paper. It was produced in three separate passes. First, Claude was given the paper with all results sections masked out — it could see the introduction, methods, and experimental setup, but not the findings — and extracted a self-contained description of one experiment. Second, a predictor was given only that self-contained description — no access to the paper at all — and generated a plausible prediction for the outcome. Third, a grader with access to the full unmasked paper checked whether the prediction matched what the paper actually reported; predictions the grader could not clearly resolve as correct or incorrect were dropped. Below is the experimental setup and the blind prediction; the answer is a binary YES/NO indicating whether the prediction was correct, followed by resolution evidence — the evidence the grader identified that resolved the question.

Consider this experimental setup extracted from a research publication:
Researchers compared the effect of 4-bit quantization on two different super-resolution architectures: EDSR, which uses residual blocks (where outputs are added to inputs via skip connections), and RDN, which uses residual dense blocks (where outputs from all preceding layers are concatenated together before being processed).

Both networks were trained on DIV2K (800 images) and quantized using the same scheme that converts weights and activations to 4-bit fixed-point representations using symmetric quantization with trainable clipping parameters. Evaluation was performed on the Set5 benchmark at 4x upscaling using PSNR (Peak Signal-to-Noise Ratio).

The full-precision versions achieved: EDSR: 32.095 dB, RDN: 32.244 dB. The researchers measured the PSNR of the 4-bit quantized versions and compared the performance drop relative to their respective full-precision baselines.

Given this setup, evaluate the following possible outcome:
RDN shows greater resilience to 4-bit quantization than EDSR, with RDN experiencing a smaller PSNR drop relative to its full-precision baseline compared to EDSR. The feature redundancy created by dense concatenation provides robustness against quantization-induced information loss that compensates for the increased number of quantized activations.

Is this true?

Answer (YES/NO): NO